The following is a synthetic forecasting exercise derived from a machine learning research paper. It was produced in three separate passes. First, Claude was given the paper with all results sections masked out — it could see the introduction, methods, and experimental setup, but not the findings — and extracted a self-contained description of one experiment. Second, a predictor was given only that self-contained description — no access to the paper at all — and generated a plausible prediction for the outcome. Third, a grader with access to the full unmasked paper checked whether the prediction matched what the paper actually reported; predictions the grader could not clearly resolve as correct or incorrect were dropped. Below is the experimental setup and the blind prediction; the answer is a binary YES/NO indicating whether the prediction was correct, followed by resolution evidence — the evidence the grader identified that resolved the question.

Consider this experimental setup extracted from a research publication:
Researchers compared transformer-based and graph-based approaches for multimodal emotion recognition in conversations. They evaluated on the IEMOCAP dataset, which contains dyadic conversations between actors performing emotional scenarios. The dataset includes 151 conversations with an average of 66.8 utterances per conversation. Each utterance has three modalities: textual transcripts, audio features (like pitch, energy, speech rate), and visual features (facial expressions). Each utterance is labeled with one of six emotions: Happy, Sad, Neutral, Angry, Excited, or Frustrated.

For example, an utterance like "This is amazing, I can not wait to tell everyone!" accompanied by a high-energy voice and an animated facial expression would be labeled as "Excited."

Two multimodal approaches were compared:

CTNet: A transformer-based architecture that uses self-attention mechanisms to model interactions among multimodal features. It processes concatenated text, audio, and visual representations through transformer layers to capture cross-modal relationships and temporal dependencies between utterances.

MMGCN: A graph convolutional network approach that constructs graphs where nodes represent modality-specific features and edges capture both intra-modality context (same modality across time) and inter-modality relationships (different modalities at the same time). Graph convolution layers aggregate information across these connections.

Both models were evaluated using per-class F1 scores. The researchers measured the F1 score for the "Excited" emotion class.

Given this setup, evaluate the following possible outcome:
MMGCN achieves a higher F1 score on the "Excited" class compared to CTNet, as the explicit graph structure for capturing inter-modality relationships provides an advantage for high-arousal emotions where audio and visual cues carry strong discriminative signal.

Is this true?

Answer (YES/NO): NO